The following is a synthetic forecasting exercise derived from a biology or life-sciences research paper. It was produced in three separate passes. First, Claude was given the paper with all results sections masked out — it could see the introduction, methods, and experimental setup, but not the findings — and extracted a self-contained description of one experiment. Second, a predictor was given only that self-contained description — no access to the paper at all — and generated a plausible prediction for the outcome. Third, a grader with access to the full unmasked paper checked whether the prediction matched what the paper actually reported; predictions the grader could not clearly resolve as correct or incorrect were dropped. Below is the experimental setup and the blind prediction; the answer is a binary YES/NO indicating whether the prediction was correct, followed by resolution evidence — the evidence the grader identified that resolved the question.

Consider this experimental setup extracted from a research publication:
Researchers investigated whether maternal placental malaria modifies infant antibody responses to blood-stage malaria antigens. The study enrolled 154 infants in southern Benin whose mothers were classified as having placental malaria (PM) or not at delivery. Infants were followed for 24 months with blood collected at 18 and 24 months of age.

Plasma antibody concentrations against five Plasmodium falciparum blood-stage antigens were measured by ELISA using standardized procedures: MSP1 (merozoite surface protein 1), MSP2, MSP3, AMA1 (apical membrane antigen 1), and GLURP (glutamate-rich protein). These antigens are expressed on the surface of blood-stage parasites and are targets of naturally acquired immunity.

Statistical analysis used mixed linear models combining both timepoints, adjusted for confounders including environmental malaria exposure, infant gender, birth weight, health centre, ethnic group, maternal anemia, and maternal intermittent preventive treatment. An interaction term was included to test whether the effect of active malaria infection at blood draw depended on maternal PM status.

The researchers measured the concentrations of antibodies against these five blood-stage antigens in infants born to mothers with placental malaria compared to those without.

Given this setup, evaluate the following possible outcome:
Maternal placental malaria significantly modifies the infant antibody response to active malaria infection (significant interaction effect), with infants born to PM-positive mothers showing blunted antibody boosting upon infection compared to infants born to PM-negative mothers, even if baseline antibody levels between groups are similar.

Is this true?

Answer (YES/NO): YES